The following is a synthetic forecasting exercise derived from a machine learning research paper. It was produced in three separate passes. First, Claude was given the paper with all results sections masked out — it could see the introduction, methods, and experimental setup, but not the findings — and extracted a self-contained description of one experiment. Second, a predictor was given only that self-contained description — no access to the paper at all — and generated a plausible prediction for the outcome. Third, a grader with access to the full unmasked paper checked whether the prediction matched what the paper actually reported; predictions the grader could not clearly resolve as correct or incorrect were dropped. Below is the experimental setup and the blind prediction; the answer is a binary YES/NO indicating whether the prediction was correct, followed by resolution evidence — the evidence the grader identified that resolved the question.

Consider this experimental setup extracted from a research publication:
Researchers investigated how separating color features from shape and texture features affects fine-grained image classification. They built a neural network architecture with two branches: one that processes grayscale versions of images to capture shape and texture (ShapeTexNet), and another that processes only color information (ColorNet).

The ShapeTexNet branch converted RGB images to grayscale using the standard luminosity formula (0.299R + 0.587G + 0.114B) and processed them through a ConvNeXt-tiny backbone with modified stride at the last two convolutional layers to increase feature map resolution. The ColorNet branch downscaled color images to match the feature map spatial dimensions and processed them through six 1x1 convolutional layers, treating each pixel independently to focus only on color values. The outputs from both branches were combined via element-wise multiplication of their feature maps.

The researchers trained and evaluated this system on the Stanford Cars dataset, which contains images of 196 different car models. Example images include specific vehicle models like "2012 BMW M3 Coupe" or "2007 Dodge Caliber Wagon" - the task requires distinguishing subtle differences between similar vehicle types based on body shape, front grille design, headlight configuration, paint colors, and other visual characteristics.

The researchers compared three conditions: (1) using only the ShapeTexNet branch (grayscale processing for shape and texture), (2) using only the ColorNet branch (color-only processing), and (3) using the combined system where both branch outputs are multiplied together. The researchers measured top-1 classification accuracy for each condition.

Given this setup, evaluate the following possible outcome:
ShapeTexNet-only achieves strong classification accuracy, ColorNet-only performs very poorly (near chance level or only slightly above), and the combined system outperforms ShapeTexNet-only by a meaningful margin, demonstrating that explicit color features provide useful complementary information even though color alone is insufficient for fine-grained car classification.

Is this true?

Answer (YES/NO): NO